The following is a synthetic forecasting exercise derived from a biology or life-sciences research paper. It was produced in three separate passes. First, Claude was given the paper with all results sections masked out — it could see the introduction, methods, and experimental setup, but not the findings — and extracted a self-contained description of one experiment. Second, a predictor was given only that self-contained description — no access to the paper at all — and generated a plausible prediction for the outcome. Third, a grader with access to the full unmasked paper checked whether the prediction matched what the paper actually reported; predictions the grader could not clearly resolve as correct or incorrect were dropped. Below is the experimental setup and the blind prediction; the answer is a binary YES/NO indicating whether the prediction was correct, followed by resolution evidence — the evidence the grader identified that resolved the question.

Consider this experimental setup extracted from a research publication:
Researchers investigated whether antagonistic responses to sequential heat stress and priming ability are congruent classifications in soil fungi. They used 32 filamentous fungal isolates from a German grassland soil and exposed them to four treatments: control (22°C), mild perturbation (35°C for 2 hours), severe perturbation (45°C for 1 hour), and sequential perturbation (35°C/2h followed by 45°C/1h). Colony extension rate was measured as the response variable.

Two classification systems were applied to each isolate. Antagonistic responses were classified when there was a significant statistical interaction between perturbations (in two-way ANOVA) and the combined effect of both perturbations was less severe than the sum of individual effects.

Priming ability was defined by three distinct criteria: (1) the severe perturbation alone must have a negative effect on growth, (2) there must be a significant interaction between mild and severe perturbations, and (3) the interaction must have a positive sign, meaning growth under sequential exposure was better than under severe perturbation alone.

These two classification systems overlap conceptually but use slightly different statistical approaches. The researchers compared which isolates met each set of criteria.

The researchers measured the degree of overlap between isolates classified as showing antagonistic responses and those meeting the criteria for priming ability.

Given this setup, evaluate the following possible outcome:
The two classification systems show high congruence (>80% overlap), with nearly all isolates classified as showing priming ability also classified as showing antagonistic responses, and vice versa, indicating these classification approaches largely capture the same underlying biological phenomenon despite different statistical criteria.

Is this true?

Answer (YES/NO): YES